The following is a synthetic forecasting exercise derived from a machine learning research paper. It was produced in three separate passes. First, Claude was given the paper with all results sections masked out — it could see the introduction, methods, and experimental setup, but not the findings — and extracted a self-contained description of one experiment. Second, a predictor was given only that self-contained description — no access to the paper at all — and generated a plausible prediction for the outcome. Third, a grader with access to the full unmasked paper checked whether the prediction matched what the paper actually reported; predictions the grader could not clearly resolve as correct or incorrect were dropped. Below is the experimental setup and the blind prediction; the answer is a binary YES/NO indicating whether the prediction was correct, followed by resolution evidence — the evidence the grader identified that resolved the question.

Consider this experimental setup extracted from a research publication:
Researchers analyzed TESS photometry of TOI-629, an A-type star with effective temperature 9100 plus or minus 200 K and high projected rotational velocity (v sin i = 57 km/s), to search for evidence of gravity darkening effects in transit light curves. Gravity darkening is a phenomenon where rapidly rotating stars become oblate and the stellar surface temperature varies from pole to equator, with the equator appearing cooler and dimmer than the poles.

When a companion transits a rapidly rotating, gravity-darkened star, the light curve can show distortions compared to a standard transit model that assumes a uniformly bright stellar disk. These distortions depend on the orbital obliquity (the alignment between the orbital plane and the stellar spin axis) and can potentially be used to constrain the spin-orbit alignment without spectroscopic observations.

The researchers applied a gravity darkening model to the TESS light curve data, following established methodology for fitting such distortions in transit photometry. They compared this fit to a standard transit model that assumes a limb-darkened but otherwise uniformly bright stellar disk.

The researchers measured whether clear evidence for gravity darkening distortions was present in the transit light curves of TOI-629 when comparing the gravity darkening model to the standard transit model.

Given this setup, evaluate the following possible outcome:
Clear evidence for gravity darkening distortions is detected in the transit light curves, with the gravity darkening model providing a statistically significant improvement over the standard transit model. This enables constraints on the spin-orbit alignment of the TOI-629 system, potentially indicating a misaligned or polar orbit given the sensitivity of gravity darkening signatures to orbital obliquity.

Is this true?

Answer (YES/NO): NO